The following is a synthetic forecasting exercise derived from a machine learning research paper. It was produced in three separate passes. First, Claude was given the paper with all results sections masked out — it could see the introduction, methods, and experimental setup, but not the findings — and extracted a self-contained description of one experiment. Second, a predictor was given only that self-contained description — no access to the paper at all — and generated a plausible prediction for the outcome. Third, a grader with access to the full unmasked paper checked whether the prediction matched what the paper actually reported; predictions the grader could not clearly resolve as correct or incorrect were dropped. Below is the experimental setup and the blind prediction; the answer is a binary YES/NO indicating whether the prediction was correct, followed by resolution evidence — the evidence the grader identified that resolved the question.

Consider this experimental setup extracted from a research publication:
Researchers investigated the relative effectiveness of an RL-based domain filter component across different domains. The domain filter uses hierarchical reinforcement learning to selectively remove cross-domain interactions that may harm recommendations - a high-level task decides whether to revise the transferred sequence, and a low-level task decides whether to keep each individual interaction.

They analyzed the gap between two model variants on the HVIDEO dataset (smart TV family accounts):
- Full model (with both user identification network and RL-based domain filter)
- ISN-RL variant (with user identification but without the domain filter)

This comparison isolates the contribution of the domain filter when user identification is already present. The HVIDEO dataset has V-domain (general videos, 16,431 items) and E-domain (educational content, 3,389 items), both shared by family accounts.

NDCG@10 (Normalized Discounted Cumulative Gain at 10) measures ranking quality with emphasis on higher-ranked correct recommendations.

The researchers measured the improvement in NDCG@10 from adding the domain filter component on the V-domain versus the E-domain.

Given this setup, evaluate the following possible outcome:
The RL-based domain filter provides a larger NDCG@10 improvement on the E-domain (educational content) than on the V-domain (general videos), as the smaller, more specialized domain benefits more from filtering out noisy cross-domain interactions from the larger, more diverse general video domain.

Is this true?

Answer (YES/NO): YES